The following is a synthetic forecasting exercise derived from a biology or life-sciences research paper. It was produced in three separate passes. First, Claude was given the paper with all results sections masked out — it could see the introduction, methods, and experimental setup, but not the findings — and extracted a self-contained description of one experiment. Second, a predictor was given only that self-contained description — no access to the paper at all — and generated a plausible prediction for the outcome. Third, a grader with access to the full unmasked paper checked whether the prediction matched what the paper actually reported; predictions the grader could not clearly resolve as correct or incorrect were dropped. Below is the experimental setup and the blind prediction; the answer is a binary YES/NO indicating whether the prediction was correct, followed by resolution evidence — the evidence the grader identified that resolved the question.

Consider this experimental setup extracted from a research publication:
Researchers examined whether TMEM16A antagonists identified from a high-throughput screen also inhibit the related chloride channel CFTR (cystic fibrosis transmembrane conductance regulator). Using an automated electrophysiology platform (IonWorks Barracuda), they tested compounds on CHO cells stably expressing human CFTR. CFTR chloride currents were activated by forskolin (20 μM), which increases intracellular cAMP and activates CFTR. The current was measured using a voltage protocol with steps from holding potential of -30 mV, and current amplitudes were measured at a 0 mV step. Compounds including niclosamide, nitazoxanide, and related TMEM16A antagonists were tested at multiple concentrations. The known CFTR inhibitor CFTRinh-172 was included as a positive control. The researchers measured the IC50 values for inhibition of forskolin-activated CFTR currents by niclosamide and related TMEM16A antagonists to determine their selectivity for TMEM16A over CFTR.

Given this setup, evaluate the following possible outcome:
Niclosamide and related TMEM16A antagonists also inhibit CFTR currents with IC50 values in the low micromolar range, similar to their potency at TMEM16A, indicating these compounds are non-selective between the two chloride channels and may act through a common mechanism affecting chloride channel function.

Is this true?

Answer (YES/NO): NO